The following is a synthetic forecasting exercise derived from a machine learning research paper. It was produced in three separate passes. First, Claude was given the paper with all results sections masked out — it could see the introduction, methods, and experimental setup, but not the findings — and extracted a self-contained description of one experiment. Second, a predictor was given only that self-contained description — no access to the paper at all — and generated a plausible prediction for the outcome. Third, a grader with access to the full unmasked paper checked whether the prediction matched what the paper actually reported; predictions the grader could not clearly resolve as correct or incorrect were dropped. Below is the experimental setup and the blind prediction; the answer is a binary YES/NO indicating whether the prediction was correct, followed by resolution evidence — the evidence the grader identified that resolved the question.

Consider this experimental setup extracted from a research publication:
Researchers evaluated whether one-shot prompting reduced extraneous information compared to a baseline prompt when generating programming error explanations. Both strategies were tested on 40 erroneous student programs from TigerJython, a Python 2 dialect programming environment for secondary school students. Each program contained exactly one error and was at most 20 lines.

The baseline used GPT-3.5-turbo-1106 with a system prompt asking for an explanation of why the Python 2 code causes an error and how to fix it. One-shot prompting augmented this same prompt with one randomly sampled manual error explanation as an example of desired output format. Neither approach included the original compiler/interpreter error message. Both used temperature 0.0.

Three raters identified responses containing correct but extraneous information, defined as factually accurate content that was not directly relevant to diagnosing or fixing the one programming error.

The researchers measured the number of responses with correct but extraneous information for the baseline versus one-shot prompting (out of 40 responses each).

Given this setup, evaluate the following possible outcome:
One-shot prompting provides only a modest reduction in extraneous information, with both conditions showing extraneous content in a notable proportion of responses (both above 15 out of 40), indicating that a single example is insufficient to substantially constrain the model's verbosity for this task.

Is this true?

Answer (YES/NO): NO